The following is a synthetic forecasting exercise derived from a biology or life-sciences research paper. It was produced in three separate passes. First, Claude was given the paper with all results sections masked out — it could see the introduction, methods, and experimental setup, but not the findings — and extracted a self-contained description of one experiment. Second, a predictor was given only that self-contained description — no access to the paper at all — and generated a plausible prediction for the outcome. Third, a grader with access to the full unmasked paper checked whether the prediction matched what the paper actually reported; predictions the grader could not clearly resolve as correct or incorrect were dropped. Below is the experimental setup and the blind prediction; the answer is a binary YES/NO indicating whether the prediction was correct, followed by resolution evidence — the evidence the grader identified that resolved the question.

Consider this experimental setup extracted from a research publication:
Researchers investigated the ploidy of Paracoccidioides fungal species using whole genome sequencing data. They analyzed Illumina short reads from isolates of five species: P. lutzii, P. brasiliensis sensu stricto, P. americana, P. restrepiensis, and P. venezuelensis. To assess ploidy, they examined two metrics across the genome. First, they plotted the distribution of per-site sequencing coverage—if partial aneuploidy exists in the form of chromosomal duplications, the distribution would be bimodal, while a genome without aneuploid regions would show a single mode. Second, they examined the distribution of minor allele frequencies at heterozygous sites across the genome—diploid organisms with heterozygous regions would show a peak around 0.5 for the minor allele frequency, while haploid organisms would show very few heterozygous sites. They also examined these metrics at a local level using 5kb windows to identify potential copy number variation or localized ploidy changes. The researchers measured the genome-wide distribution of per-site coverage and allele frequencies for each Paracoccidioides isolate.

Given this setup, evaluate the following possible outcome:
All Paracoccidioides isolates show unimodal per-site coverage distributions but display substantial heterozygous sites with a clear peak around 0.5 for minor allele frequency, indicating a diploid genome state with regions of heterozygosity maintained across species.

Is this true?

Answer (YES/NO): NO